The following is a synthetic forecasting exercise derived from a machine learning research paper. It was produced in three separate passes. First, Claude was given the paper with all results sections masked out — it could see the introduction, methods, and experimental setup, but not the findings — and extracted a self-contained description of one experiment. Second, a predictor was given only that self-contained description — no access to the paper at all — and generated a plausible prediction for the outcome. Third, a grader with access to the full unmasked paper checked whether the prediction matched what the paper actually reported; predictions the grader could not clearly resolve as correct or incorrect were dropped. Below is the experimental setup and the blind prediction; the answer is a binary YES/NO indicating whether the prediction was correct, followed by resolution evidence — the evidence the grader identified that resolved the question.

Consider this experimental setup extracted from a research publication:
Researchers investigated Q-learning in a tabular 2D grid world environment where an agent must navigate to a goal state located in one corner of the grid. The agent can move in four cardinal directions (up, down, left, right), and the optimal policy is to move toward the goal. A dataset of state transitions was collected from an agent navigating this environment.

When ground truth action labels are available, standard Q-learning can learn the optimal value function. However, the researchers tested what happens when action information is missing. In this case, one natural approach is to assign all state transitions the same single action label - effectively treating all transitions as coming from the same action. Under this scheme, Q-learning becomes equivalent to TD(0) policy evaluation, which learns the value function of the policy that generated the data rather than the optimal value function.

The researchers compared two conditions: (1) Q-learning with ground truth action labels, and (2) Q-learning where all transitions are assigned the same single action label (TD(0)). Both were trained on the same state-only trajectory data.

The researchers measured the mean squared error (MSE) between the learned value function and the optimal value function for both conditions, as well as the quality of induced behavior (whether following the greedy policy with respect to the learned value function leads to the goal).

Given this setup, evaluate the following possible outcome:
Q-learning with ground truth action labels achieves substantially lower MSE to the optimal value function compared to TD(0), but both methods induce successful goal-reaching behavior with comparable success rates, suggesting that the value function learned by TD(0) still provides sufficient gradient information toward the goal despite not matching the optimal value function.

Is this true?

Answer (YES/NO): NO